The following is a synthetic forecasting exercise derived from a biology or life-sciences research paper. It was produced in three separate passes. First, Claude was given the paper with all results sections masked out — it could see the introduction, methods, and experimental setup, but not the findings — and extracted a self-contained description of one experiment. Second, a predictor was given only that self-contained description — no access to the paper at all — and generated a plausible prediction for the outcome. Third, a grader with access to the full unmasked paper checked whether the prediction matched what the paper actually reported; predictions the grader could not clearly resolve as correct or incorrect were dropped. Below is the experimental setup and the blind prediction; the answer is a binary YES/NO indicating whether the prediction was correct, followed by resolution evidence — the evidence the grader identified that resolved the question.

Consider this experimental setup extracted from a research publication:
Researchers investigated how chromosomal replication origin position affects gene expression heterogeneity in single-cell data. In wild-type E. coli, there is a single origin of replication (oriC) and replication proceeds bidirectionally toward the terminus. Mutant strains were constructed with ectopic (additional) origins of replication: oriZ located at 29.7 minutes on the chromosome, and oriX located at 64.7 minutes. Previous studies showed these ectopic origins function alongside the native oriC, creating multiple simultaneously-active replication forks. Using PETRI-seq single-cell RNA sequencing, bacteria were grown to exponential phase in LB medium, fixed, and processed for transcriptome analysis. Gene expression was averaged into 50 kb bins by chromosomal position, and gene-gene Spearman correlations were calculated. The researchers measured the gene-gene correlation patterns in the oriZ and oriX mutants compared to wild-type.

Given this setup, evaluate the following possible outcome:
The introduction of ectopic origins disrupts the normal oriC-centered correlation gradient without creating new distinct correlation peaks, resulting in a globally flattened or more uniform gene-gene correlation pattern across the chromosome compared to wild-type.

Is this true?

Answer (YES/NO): NO